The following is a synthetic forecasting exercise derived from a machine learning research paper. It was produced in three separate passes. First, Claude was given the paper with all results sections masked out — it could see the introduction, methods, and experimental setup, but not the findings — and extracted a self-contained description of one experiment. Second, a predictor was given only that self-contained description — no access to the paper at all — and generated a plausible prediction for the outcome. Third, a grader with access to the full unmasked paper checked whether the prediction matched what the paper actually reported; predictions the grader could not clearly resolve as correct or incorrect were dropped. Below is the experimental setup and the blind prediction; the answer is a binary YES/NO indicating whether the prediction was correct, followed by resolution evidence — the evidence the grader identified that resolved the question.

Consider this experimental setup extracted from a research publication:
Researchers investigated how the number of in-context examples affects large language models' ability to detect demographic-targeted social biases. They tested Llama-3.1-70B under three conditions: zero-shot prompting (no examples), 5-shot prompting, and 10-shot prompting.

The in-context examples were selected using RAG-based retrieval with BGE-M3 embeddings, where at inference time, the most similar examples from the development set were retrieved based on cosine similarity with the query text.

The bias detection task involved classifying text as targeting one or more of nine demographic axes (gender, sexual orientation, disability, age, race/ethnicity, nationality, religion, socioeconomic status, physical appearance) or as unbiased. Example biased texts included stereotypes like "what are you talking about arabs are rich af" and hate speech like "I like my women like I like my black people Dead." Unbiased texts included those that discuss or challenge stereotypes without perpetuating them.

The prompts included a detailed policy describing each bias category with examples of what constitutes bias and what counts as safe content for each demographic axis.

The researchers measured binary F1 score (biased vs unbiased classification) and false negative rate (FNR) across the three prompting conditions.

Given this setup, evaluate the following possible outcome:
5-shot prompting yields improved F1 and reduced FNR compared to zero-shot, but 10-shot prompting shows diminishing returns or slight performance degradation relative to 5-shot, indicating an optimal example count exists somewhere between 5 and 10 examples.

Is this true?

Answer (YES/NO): NO